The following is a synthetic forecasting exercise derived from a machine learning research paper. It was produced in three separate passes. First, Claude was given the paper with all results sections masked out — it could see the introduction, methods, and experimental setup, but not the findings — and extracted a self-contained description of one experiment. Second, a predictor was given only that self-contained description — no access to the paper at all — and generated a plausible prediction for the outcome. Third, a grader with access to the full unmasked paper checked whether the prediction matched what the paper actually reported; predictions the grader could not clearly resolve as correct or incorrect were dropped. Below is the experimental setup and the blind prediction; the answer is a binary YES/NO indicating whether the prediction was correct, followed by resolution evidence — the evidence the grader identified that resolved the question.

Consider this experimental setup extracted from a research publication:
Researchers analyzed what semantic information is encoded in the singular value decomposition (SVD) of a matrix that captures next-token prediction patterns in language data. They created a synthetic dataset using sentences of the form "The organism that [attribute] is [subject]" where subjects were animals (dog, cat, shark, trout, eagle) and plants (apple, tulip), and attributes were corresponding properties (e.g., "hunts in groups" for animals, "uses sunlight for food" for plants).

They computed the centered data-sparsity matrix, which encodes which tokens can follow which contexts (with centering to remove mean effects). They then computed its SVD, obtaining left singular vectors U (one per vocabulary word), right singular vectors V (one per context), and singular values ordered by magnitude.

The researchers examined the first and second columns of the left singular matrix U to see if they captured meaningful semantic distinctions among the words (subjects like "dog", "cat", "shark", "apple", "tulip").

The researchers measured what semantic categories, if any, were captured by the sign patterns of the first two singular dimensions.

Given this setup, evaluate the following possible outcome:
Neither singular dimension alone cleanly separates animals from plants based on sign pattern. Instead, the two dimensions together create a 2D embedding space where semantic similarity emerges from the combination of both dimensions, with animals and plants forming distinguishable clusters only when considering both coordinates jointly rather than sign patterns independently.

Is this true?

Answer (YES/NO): NO